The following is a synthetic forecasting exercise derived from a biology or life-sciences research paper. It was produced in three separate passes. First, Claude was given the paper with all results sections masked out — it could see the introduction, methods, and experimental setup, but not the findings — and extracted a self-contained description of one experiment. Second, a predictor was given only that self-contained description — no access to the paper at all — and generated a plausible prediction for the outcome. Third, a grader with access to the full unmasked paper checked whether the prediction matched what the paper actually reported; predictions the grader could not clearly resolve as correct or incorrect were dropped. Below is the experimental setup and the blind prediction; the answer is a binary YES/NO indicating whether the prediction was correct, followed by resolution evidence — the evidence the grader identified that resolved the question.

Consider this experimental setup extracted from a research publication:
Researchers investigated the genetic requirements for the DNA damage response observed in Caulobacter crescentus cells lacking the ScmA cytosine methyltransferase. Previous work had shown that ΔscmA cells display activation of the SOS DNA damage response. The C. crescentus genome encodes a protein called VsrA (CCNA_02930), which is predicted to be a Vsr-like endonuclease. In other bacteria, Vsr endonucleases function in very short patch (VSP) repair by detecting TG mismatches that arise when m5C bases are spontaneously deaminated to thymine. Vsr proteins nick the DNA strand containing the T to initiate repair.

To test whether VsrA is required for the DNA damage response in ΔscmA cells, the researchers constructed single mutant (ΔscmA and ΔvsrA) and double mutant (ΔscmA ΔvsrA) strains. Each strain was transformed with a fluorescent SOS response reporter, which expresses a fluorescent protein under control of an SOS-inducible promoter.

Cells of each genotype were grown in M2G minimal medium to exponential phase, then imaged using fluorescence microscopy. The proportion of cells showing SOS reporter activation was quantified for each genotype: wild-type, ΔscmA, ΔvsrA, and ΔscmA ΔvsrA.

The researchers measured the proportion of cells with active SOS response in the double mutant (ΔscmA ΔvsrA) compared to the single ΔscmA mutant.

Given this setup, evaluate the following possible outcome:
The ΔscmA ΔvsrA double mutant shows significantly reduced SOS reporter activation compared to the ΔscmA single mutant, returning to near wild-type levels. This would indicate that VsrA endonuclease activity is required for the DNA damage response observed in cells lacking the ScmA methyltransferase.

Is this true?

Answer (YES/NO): YES